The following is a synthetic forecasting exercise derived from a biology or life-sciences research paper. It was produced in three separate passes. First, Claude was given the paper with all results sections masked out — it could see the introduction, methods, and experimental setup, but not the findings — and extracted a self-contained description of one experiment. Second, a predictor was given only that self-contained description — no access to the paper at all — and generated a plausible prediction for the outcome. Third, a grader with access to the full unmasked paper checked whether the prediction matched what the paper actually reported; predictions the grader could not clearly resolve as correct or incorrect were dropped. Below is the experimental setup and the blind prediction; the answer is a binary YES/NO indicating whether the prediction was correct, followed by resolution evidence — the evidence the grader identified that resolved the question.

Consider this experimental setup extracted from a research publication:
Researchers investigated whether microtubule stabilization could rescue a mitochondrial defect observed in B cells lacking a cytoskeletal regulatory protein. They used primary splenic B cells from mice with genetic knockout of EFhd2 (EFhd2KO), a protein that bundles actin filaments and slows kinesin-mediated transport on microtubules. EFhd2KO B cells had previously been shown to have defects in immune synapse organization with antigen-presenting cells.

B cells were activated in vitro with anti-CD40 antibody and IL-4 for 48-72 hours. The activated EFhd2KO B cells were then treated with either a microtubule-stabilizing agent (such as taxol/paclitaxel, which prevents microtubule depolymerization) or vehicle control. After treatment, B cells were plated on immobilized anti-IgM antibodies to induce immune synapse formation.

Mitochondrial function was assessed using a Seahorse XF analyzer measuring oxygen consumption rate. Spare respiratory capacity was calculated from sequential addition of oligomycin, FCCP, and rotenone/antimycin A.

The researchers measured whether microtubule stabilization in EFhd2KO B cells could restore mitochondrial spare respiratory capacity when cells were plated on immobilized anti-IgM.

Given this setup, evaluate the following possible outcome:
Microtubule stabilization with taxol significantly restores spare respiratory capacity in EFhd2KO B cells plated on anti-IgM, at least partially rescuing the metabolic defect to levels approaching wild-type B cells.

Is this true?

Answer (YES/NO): YES